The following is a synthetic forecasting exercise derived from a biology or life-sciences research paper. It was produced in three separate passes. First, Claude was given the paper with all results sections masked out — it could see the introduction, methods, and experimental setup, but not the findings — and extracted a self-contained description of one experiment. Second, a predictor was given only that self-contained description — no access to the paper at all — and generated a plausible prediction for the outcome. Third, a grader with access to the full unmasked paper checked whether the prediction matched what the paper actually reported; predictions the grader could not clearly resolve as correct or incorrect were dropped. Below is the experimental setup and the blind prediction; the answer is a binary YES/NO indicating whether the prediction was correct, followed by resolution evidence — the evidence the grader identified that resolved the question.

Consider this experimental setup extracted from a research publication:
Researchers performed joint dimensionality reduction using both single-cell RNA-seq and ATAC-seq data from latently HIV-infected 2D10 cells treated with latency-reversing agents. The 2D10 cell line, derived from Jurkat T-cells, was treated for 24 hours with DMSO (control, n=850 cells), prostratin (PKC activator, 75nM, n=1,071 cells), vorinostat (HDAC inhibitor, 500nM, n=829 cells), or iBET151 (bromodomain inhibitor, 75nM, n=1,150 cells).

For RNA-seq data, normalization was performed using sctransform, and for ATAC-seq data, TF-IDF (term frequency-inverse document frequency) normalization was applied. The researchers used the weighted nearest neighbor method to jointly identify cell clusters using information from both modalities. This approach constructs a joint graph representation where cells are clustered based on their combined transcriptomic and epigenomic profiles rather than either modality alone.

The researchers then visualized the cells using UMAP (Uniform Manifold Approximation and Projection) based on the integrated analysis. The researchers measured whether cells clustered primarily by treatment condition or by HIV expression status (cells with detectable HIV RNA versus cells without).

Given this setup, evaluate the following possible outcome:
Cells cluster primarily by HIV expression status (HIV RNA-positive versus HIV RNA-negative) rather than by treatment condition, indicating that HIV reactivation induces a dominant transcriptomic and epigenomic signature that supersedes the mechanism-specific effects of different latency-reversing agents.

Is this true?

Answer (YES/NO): NO